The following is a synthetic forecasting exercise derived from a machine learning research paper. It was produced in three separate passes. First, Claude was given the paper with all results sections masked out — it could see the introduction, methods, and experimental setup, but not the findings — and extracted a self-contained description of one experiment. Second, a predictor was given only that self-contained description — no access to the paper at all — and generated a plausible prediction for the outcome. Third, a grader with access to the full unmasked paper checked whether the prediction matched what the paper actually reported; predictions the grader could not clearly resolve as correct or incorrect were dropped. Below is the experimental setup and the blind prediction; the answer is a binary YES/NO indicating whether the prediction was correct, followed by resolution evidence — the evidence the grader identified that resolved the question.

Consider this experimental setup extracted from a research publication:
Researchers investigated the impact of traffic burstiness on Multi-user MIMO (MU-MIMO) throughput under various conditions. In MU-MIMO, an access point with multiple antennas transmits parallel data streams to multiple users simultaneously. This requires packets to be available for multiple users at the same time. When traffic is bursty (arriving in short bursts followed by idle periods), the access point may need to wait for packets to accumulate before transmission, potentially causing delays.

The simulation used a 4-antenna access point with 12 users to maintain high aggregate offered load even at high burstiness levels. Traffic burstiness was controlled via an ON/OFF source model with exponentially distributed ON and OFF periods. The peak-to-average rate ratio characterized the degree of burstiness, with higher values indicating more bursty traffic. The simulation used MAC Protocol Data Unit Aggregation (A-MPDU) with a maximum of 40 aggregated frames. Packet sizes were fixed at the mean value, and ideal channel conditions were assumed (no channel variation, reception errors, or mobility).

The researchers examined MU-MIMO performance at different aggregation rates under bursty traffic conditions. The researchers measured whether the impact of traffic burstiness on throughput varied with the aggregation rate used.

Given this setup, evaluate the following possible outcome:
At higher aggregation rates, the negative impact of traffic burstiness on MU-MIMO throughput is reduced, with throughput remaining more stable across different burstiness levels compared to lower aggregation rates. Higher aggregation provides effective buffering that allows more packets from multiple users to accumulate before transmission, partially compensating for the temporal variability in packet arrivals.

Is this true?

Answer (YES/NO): NO